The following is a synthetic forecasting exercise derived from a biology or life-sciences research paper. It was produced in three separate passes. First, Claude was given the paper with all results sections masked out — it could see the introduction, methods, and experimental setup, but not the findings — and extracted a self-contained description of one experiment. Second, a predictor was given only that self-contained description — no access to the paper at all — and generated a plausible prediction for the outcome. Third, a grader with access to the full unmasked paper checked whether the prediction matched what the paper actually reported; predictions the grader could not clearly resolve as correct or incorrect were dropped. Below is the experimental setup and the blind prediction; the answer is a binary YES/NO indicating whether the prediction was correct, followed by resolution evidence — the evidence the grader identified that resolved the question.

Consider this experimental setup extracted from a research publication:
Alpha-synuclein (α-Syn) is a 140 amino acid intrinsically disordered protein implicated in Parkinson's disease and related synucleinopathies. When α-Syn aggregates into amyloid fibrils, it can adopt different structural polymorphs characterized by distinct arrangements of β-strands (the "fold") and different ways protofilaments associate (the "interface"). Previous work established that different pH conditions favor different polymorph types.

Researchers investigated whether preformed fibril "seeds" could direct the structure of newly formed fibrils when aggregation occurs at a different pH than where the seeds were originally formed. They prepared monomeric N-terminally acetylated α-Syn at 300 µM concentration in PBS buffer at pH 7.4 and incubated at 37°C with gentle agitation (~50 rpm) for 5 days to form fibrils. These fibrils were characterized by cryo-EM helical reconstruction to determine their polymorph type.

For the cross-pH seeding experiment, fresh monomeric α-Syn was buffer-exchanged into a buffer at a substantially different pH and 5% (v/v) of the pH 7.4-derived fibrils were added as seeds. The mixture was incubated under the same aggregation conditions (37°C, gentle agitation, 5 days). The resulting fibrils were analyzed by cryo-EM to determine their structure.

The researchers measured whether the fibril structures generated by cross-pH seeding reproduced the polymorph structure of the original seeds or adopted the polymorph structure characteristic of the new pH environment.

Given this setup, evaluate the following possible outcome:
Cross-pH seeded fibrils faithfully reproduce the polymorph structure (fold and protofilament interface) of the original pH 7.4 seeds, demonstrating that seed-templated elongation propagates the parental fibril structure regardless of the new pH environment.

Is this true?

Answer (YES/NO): NO